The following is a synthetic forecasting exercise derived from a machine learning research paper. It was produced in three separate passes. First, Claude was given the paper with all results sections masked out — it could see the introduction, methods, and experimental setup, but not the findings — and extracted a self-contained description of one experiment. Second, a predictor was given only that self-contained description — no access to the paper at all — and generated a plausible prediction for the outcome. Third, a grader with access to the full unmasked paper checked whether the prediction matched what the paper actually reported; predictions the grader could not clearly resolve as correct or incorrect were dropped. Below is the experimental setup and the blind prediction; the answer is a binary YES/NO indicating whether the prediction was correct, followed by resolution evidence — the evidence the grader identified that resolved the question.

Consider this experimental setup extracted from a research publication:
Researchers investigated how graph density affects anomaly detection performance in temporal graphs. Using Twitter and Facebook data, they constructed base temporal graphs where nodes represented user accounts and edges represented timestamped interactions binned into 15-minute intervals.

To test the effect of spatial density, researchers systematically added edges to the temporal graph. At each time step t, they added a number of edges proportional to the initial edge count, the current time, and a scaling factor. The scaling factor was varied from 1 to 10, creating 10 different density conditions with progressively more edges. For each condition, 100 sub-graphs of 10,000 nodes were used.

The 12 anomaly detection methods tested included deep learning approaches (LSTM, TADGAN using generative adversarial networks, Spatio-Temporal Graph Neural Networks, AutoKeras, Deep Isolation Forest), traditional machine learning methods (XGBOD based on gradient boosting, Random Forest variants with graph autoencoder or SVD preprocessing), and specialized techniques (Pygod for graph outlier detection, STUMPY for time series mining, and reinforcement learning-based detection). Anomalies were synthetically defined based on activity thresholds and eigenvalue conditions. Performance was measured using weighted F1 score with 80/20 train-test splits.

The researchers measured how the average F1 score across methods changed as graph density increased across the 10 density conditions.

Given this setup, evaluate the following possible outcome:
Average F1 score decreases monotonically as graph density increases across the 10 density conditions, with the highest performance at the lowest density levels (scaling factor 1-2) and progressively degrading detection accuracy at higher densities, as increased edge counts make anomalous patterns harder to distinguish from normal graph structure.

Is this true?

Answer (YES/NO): NO